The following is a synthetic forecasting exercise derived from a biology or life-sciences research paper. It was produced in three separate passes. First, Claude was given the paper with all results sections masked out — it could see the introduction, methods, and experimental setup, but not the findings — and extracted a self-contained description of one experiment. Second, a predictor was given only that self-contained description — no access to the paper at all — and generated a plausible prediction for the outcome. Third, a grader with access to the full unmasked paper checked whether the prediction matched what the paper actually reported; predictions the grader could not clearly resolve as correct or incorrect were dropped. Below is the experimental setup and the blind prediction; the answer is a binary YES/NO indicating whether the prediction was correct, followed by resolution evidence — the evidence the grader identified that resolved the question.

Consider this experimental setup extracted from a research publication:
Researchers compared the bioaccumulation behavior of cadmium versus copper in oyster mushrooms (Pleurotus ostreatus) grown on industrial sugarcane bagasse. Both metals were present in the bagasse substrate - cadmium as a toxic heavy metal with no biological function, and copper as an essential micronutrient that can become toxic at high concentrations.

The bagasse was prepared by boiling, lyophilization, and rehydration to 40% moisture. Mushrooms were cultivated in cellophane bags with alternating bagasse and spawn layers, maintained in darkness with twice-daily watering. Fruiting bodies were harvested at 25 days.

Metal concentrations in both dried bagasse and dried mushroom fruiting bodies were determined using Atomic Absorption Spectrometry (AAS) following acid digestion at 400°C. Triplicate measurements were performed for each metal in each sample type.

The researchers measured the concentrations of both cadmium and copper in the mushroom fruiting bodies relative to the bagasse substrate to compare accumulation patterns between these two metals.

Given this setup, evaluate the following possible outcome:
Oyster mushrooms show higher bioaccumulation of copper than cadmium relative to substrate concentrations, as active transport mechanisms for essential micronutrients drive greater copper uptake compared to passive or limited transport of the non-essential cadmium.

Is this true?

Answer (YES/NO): NO